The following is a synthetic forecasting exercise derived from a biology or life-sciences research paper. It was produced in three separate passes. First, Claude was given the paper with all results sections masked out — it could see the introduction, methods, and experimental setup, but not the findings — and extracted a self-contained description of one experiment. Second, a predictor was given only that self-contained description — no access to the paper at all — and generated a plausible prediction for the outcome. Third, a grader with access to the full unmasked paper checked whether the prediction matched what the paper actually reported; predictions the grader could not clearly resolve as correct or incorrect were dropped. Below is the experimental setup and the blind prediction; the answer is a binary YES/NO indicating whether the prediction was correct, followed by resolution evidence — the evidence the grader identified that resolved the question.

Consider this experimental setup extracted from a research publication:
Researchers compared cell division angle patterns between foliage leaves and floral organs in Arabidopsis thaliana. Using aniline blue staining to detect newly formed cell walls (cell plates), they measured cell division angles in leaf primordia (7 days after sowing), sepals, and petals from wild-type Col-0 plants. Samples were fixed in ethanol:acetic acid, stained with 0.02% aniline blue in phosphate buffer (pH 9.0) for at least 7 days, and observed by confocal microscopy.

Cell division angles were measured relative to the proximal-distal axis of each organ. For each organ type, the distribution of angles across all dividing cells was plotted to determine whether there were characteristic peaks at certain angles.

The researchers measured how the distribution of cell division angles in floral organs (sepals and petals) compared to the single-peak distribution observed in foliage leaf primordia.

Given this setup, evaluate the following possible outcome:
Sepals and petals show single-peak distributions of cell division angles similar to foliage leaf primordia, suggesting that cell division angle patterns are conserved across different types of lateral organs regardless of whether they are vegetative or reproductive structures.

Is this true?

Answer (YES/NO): NO